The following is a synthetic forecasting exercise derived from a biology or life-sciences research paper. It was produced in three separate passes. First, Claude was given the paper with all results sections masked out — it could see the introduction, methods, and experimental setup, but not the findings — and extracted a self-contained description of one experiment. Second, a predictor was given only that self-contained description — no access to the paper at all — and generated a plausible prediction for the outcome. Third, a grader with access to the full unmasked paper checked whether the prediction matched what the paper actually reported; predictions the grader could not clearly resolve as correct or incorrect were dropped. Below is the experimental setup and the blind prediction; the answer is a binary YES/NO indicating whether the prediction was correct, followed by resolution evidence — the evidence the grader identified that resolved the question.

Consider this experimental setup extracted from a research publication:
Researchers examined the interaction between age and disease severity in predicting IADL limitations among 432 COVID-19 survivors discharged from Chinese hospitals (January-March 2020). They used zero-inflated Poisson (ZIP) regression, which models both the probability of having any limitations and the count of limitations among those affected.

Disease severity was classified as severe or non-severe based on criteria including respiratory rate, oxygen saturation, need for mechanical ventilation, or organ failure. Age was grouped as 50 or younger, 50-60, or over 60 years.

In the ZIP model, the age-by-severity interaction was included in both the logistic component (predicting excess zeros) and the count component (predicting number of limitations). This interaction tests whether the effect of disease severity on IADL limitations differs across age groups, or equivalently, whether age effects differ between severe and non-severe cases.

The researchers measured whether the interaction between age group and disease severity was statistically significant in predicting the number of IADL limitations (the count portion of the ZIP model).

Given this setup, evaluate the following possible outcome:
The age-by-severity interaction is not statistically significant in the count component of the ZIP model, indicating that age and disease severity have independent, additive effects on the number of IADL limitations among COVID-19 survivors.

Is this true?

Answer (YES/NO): NO